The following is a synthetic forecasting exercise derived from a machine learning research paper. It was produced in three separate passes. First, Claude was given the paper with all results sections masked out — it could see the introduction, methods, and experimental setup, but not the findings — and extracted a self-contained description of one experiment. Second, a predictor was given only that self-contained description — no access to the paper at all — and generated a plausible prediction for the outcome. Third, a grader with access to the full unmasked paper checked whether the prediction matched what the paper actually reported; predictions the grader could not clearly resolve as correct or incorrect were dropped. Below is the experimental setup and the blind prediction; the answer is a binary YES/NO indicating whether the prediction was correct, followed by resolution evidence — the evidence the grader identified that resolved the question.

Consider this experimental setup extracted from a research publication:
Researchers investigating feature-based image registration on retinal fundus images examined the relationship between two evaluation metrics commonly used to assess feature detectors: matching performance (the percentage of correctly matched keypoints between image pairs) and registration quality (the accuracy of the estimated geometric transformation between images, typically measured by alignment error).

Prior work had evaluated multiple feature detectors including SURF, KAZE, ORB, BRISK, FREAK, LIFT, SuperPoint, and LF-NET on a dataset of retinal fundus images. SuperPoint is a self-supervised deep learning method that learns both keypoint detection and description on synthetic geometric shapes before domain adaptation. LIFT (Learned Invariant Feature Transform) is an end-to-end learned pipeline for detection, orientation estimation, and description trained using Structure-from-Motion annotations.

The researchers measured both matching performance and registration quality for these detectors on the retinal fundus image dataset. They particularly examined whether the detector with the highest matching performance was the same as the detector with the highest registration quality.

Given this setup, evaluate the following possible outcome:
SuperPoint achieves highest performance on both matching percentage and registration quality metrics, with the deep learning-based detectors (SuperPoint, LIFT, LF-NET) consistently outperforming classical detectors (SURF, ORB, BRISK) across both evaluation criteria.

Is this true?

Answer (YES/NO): NO